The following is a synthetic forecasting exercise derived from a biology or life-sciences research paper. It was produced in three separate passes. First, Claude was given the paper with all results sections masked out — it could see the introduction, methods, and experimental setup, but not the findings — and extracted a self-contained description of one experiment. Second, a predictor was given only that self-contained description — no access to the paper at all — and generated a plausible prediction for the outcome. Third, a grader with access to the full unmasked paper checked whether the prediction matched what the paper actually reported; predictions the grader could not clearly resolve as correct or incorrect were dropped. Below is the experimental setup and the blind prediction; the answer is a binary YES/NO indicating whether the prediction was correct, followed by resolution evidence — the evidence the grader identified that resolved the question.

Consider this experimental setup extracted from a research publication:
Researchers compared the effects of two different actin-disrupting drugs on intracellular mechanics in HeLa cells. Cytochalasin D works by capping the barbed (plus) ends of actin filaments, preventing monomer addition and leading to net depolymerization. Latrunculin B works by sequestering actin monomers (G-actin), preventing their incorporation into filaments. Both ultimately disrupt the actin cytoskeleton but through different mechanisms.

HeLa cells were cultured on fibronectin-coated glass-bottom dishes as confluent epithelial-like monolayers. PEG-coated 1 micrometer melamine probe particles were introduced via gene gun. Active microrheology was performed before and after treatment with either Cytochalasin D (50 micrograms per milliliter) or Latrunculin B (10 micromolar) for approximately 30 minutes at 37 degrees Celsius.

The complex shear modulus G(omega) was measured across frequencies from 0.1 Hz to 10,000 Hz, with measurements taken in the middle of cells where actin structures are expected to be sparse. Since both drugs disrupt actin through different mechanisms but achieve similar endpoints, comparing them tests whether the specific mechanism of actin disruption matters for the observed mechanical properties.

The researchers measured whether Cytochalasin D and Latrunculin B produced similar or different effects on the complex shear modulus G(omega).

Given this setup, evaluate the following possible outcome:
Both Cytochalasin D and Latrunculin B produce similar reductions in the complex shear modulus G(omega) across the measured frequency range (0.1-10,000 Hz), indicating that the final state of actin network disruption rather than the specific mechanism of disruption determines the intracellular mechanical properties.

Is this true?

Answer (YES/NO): NO